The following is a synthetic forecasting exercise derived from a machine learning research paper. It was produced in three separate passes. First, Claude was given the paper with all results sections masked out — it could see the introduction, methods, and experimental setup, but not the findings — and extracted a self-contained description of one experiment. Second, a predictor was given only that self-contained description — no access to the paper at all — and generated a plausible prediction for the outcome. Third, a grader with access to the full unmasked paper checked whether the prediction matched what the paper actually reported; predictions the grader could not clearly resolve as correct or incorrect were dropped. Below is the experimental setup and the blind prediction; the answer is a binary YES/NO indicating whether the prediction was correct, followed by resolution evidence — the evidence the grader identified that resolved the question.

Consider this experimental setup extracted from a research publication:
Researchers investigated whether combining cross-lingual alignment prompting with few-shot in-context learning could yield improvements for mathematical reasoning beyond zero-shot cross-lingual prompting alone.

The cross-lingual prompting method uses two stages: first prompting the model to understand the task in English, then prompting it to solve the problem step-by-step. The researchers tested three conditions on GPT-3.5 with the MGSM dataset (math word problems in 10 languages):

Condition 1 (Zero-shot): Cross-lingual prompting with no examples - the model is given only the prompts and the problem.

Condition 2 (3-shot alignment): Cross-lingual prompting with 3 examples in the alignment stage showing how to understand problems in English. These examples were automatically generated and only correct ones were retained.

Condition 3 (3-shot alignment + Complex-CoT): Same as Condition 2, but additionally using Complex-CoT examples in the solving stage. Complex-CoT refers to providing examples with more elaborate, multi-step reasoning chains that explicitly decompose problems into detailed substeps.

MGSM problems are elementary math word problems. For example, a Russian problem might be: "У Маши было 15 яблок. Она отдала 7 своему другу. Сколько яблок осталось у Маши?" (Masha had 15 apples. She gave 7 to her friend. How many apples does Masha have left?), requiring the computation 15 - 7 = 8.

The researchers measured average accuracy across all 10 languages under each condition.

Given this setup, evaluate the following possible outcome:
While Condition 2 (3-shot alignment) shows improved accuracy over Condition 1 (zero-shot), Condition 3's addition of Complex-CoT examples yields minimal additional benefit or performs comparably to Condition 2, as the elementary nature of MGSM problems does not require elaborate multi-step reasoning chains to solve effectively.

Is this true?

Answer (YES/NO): YES